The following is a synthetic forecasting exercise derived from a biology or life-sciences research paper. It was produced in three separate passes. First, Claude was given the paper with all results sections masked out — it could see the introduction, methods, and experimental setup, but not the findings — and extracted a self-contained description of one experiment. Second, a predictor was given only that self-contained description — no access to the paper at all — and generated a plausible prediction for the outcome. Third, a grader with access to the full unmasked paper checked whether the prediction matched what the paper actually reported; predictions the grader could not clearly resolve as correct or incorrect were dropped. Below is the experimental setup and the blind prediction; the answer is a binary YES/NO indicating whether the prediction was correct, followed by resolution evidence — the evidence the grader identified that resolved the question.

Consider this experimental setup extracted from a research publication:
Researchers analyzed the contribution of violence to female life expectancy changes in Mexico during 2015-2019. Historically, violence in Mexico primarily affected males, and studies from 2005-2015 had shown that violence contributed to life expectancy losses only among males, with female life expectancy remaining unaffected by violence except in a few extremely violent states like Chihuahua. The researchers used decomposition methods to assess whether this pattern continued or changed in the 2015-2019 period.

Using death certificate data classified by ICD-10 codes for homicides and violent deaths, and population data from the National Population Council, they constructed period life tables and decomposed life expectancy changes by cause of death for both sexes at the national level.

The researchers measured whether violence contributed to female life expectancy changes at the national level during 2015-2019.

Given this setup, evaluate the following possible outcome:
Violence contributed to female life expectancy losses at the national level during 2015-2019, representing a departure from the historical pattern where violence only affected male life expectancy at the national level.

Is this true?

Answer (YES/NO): YES